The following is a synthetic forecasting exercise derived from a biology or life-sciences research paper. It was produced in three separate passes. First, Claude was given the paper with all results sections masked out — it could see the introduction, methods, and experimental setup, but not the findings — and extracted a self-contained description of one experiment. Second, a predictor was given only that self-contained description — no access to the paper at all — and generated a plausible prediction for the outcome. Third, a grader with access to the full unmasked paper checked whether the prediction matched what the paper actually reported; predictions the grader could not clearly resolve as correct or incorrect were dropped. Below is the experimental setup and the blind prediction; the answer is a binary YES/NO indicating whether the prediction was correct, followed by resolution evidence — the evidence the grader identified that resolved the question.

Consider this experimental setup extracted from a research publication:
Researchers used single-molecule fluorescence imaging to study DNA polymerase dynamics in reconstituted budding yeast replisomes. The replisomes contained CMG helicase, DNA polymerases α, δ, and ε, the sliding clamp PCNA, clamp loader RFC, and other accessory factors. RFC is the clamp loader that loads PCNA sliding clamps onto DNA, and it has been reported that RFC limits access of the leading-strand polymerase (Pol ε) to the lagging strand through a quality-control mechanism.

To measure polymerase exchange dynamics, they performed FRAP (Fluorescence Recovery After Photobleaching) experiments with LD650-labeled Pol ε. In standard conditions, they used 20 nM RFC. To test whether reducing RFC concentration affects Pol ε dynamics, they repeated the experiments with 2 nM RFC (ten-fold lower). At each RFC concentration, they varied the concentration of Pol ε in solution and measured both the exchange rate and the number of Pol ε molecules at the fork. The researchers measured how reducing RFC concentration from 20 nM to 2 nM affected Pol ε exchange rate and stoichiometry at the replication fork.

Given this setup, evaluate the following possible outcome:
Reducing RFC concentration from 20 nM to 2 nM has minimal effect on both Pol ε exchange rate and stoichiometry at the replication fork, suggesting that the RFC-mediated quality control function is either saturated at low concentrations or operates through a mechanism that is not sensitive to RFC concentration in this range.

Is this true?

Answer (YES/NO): NO